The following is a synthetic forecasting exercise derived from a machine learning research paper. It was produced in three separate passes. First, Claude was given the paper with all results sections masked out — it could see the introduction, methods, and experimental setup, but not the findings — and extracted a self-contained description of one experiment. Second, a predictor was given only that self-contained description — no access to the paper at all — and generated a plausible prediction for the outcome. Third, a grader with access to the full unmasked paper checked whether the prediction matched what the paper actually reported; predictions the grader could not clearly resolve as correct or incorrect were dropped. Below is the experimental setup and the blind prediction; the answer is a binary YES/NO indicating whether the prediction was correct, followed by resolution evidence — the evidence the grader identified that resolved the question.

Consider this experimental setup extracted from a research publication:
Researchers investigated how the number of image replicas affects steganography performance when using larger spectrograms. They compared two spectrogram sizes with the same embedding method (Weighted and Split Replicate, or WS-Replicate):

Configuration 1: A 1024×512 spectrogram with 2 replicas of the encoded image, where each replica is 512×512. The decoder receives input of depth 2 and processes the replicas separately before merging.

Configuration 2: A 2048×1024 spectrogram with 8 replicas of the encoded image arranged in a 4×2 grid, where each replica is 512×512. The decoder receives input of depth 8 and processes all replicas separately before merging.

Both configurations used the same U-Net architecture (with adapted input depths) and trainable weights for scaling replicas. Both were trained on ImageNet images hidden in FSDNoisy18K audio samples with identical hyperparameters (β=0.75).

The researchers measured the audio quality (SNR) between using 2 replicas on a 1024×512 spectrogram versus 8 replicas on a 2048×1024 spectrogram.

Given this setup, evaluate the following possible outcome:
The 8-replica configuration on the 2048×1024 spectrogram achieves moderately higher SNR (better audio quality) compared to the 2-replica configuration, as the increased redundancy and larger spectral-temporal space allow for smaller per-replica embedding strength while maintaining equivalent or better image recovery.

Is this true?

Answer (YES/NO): NO